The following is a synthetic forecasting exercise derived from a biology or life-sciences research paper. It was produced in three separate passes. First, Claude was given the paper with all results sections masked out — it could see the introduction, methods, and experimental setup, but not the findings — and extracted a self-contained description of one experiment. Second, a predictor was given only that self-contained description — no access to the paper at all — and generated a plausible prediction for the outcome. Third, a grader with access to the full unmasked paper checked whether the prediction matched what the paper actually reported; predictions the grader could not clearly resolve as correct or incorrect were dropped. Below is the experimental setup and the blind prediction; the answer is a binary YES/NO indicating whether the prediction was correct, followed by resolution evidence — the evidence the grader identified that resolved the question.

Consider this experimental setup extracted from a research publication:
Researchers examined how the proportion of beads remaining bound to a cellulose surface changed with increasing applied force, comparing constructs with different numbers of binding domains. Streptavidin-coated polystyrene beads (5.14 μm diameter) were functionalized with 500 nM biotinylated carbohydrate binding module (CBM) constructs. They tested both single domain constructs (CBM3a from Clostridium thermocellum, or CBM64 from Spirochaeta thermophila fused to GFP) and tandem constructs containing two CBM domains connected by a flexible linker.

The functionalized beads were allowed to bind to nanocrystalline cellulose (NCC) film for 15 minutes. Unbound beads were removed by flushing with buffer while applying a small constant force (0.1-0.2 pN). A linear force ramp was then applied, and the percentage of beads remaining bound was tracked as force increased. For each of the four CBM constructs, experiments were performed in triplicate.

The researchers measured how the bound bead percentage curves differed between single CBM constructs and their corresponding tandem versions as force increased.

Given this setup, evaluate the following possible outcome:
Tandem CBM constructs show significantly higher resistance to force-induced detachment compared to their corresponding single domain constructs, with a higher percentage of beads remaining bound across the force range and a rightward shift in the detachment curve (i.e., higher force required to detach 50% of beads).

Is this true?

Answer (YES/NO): NO